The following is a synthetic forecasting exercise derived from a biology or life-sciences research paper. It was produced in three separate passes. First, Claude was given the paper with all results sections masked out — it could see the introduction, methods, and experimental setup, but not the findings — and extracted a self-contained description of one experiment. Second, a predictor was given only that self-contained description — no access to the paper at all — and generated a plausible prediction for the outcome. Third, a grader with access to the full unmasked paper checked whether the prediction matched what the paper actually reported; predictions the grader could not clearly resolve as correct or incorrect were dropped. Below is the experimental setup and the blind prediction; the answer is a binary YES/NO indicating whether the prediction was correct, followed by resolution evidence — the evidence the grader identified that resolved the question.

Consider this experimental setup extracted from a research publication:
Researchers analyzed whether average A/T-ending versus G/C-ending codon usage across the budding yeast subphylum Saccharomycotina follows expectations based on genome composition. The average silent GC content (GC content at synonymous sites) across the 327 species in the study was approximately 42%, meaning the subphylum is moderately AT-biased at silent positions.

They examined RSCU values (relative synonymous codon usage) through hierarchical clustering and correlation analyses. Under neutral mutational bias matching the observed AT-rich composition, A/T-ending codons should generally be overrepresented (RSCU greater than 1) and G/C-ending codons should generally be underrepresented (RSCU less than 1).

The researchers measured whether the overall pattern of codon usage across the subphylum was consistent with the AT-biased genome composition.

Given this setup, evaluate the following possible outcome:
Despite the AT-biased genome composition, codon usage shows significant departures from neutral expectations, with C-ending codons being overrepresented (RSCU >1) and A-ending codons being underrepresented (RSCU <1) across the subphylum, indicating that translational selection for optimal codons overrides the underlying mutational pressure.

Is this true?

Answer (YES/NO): NO